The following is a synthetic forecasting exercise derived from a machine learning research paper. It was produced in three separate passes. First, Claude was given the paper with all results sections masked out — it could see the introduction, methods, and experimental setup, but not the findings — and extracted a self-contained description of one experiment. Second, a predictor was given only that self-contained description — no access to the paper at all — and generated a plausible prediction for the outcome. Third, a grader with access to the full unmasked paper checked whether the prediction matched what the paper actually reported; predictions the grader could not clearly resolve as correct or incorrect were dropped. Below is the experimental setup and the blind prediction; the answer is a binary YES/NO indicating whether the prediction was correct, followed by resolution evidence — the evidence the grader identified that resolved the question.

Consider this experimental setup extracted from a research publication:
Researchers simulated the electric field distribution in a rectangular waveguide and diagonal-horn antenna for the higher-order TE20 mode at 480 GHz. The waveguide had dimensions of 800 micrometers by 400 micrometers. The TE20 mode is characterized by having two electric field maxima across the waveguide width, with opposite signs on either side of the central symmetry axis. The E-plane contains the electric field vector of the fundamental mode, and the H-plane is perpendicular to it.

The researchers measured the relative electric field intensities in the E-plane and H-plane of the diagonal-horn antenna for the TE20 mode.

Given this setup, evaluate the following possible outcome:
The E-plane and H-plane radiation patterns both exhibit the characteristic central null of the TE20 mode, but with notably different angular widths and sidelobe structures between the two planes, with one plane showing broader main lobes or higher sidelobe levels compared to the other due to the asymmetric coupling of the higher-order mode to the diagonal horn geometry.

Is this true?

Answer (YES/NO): NO